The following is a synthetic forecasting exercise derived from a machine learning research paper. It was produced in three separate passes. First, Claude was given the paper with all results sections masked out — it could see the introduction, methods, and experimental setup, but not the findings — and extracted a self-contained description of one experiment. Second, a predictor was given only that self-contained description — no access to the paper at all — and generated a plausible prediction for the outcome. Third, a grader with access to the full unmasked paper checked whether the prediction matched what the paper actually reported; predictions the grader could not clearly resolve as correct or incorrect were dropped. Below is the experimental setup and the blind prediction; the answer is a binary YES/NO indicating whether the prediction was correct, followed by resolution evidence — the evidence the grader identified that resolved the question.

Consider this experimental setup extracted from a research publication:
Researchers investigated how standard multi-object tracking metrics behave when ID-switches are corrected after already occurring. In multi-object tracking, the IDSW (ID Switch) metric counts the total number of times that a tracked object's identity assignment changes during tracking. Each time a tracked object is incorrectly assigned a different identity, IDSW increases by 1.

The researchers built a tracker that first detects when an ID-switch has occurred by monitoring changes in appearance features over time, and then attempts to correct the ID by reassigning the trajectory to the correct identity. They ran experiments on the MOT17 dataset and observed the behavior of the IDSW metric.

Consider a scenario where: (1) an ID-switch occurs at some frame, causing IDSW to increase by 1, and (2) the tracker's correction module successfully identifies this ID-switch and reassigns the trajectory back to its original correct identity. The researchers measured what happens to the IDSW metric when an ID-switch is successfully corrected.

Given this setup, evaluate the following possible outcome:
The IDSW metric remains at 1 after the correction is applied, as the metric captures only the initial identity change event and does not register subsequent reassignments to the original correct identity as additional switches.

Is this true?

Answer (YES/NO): NO